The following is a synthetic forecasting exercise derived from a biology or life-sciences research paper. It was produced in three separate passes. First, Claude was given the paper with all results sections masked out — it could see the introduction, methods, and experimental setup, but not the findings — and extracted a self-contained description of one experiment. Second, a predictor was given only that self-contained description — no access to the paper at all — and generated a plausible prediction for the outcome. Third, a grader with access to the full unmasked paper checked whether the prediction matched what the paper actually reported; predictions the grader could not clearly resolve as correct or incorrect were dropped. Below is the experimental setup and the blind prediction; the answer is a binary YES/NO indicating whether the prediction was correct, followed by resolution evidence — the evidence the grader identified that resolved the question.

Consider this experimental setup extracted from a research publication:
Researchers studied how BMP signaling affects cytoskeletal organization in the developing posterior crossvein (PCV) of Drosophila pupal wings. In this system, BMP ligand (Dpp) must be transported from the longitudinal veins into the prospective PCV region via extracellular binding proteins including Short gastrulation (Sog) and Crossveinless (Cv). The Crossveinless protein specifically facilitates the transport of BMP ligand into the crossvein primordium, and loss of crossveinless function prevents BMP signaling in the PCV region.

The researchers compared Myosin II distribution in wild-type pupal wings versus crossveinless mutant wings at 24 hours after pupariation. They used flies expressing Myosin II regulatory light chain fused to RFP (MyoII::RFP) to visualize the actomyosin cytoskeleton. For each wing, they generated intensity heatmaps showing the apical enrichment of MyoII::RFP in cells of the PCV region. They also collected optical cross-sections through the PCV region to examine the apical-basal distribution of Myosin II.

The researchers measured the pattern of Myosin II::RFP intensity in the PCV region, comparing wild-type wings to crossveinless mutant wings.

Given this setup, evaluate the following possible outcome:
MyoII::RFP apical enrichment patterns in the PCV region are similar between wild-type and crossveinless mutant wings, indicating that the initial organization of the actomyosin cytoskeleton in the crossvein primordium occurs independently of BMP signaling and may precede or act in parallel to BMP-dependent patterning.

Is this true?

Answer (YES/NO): NO